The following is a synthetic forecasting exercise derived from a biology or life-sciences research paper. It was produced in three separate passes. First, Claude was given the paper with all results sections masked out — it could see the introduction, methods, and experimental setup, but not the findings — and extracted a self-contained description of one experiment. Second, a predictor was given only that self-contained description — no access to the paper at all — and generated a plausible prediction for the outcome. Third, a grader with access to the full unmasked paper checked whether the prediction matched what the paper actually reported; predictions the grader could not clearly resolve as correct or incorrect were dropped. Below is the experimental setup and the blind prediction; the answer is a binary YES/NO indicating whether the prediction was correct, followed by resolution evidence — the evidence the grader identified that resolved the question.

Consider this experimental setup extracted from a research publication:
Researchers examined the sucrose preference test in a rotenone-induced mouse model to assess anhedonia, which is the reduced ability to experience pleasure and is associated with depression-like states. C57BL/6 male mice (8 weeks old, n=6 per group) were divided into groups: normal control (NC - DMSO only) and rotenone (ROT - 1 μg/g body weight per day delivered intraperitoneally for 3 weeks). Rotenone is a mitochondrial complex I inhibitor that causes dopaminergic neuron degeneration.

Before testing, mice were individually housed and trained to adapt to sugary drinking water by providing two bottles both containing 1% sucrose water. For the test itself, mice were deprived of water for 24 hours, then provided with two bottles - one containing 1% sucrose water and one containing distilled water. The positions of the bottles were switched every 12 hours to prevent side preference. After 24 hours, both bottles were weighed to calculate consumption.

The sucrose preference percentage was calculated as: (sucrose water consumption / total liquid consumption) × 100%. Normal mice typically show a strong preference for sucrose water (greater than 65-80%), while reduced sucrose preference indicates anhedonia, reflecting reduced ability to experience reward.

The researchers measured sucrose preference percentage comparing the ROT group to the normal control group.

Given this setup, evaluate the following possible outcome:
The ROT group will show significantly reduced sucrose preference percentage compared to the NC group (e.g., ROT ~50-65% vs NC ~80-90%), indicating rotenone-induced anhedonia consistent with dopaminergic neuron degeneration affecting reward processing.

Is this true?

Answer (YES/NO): YES